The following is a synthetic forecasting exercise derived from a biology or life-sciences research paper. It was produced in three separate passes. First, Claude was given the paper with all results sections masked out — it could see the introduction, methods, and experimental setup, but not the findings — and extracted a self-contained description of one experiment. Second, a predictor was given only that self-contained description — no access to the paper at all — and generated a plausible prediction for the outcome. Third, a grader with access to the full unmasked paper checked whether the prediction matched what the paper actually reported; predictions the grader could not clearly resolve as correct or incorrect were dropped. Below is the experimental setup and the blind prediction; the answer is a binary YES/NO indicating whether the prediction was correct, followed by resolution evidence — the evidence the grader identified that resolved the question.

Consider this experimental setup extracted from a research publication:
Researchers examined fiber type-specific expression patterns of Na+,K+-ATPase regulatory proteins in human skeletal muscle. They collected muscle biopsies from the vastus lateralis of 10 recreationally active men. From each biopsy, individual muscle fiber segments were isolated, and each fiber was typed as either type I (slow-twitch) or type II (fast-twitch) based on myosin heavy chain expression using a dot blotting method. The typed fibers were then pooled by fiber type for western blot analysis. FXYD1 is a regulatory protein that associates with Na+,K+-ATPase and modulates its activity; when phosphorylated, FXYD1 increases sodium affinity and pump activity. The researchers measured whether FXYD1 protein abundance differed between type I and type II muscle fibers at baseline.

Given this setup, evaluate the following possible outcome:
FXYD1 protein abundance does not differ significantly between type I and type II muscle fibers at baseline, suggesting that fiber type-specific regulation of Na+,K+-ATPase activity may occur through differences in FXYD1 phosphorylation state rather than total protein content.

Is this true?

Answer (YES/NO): NO